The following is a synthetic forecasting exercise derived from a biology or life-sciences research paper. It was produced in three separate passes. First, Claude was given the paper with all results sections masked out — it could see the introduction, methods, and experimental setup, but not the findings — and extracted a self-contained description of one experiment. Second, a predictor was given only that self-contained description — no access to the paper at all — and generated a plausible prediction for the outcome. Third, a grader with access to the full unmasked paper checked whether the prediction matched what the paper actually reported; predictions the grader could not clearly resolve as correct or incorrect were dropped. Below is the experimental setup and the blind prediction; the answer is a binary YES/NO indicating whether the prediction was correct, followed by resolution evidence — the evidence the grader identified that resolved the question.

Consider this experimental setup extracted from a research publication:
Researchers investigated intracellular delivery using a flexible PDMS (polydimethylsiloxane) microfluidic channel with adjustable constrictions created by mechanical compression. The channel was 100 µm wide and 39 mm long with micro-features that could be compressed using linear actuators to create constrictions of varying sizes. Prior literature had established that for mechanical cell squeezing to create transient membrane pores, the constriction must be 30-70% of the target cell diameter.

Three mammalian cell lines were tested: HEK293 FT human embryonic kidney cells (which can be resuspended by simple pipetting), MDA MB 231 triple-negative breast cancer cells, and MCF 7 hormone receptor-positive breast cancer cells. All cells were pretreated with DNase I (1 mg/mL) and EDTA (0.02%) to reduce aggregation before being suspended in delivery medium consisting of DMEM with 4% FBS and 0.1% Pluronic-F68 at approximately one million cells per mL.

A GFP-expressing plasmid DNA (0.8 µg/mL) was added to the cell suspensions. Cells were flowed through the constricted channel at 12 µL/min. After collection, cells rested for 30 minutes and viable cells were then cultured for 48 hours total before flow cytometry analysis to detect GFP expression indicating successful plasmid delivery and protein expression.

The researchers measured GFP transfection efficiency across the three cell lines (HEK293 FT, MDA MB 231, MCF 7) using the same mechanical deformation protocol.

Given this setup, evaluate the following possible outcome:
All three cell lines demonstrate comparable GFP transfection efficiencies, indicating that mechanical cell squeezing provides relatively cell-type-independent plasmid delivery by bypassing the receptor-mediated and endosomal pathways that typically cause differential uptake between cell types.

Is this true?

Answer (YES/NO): YES